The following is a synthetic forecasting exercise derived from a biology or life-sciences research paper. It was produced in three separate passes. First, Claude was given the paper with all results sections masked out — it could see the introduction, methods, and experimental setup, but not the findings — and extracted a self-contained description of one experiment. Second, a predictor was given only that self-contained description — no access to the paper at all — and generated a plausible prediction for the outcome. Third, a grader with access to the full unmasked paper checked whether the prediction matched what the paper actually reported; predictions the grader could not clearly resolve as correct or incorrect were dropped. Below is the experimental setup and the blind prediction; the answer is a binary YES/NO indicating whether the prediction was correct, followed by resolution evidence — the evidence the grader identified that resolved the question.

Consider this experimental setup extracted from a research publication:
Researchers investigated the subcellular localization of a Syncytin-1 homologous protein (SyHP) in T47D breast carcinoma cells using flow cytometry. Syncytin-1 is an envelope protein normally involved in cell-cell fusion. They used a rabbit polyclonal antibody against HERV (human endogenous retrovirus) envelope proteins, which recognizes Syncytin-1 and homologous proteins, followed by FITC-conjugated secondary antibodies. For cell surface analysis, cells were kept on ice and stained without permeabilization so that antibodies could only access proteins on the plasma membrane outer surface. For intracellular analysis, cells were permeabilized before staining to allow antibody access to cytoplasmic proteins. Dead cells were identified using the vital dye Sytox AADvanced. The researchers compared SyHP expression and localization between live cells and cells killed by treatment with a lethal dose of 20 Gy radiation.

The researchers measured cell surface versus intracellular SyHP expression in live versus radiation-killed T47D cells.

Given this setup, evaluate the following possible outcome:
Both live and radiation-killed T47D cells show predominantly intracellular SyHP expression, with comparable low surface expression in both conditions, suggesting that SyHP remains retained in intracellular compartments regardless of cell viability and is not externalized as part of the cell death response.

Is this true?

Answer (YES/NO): NO